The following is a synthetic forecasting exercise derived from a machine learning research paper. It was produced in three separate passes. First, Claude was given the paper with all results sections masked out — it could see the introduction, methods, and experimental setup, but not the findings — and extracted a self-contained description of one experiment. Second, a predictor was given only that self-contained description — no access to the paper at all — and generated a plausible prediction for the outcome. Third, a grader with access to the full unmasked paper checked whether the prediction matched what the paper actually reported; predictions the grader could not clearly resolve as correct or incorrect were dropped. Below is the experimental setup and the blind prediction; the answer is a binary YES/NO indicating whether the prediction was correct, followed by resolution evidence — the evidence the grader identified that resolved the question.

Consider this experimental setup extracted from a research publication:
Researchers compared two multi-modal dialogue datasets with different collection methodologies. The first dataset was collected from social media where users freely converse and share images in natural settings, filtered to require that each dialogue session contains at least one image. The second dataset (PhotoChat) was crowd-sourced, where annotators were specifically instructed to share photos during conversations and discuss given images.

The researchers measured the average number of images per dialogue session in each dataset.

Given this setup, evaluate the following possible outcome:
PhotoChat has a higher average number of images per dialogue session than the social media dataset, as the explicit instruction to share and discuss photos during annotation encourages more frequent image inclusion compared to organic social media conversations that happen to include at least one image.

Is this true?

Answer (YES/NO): NO